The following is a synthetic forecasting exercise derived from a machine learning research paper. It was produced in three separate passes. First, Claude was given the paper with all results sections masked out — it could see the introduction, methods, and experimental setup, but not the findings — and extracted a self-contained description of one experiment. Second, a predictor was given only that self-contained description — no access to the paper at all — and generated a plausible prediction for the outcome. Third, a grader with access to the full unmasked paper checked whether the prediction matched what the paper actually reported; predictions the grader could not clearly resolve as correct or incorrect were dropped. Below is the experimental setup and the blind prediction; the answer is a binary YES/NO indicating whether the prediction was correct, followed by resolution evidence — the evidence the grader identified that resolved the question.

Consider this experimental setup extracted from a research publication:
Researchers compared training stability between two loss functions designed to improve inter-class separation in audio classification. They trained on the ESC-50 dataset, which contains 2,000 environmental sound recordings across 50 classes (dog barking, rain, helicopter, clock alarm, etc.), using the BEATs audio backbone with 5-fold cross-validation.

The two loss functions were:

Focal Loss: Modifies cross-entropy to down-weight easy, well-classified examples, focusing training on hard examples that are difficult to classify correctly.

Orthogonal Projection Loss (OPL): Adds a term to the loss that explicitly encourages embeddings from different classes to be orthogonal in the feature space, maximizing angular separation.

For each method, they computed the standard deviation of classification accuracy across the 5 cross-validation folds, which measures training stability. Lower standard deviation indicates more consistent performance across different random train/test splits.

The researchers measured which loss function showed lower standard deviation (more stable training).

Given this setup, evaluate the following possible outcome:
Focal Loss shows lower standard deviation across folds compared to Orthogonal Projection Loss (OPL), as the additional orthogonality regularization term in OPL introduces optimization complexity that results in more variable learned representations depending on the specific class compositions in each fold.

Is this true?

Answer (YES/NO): NO